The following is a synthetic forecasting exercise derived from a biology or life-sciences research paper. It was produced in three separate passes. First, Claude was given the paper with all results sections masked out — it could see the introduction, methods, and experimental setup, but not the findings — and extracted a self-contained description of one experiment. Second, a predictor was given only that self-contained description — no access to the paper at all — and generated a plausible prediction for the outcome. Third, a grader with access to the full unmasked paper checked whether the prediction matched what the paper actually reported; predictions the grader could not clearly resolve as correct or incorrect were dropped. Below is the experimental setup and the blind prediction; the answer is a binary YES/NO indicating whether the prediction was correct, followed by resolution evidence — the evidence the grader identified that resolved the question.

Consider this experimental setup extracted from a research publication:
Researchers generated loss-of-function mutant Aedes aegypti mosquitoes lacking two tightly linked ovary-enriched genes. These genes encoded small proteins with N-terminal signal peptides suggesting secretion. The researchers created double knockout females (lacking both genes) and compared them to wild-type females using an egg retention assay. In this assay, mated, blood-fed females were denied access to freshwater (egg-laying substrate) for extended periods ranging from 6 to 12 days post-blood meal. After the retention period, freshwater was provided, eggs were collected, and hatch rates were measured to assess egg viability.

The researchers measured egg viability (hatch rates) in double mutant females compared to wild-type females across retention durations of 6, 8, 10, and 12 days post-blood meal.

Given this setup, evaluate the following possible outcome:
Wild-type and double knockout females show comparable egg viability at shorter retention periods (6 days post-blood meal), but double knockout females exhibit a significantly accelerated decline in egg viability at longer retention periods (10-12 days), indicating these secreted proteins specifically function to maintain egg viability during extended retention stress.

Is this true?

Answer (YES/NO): NO